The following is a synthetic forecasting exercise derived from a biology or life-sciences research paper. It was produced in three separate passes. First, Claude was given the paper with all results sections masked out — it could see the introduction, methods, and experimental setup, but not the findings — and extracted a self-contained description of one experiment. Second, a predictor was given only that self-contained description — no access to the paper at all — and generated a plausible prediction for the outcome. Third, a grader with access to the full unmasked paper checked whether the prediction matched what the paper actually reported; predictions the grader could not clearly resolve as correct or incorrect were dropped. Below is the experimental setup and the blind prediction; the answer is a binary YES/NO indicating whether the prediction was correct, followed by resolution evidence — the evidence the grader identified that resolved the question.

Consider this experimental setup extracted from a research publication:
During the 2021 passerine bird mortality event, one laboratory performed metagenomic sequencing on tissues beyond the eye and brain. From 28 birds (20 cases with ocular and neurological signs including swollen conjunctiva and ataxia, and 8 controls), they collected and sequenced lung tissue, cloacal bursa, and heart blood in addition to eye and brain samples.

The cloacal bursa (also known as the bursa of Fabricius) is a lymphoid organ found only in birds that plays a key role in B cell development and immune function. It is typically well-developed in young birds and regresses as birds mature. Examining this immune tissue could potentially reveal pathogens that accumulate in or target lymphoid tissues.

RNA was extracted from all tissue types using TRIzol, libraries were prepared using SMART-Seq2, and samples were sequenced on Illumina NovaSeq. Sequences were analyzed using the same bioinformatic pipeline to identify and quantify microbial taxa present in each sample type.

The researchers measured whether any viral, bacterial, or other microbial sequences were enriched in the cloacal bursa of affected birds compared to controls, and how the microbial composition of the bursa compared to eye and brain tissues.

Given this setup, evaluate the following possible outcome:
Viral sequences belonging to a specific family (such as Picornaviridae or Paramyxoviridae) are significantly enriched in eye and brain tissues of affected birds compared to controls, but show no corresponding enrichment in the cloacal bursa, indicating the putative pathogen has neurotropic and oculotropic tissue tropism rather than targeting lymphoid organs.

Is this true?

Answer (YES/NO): NO